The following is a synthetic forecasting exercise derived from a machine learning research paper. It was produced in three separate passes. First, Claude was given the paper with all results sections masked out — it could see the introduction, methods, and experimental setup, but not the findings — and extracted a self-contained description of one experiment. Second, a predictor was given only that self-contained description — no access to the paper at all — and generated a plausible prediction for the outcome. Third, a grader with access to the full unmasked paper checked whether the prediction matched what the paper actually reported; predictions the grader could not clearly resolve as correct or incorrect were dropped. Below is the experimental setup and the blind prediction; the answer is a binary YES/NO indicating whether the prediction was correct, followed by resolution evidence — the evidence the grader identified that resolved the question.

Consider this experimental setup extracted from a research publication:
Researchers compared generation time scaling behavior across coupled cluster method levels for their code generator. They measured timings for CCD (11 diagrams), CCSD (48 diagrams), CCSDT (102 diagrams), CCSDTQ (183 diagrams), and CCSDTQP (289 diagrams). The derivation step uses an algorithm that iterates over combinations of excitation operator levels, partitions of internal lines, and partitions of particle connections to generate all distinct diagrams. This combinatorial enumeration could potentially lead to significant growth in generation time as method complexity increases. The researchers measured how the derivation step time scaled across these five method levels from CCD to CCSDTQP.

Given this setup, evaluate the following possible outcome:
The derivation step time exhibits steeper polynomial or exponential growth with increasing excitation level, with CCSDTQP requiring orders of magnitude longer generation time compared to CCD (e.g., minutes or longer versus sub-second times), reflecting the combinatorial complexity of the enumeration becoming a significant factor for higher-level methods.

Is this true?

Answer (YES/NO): NO